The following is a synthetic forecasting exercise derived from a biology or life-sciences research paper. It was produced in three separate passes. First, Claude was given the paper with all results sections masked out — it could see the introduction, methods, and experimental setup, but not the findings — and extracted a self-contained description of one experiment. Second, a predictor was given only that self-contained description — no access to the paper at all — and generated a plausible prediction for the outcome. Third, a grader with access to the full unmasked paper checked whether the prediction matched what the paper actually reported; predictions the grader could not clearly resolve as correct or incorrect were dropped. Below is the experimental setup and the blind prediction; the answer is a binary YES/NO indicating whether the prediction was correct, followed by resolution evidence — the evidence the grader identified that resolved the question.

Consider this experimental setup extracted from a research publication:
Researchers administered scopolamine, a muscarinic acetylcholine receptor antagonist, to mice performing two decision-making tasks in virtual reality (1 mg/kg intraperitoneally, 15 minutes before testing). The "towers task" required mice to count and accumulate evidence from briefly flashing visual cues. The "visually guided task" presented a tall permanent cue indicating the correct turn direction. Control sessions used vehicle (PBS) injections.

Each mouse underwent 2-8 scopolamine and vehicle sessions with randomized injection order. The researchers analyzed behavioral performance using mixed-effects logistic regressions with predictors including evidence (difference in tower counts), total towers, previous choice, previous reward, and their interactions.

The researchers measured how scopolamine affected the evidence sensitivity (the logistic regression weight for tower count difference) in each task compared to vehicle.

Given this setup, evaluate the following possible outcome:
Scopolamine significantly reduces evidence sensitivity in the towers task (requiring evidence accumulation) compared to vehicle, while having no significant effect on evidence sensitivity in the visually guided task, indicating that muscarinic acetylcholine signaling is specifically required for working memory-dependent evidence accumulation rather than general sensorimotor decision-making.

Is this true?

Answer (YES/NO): YES